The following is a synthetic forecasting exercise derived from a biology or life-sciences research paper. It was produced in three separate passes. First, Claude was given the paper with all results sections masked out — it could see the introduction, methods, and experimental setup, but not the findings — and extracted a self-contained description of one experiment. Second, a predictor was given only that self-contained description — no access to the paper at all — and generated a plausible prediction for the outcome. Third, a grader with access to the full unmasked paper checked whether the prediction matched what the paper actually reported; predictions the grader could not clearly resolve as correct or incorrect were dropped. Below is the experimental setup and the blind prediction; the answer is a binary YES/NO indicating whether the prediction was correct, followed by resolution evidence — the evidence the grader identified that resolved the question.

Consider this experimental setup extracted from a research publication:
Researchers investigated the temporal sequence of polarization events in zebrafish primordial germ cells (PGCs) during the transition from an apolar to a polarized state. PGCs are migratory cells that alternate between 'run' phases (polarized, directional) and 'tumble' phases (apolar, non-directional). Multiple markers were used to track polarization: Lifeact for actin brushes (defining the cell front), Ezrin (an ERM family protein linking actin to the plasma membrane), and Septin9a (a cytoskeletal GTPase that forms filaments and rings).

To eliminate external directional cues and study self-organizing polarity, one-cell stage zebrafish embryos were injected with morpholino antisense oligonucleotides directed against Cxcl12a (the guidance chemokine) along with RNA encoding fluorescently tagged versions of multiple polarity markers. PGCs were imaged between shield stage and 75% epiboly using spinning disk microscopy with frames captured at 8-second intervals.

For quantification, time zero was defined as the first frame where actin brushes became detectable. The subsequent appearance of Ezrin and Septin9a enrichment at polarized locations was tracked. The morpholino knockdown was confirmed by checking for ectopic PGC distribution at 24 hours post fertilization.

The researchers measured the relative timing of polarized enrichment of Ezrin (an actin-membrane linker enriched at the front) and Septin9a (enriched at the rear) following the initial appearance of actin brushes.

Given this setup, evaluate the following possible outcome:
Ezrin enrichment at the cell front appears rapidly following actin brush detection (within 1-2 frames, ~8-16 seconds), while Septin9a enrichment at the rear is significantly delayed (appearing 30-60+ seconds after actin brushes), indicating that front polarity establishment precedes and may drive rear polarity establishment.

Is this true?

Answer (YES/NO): NO